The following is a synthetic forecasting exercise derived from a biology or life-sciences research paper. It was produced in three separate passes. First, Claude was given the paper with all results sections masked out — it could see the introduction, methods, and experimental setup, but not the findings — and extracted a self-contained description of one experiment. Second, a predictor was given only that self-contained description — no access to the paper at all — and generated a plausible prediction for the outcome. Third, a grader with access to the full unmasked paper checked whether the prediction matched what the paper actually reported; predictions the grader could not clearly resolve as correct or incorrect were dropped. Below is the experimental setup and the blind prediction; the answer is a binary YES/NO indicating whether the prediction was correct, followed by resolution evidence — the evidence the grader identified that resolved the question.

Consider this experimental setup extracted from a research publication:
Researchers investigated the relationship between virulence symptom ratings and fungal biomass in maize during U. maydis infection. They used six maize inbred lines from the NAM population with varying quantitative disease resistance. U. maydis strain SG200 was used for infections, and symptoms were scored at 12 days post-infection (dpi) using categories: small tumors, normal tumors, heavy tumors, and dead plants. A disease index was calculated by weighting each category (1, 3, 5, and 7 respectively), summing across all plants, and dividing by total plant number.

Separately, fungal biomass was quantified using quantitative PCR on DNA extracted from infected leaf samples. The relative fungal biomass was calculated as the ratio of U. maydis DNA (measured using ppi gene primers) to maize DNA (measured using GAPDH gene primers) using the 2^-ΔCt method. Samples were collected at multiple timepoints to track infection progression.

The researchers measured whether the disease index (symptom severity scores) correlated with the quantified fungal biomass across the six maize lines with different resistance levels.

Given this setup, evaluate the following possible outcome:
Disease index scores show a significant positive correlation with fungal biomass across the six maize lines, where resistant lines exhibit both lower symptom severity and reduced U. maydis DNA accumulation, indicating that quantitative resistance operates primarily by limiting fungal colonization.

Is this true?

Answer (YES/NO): NO